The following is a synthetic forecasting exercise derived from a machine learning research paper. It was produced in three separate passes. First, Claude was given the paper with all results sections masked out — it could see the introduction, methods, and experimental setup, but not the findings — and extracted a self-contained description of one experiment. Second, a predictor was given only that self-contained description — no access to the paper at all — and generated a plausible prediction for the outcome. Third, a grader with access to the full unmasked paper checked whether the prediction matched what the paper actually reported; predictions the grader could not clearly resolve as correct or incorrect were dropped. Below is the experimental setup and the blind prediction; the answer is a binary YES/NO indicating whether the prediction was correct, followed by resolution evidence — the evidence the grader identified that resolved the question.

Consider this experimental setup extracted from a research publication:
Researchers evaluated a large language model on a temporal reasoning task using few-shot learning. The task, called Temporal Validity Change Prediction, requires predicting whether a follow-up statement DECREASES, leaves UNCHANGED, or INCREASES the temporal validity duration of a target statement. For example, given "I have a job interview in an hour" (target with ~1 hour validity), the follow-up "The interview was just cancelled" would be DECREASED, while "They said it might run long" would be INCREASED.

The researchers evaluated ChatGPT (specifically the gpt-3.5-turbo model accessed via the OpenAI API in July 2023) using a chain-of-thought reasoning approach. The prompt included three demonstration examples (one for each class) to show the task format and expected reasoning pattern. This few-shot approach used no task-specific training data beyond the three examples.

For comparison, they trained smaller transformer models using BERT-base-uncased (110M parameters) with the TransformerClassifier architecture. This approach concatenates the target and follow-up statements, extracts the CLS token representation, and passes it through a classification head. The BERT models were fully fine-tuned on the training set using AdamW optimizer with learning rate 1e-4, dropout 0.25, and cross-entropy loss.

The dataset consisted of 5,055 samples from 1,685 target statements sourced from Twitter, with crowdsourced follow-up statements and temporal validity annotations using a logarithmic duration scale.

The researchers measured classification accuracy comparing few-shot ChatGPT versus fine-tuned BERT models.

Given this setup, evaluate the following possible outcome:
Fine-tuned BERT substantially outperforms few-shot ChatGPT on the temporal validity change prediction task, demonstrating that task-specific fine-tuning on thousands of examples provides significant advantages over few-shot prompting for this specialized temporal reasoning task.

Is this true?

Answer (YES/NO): YES